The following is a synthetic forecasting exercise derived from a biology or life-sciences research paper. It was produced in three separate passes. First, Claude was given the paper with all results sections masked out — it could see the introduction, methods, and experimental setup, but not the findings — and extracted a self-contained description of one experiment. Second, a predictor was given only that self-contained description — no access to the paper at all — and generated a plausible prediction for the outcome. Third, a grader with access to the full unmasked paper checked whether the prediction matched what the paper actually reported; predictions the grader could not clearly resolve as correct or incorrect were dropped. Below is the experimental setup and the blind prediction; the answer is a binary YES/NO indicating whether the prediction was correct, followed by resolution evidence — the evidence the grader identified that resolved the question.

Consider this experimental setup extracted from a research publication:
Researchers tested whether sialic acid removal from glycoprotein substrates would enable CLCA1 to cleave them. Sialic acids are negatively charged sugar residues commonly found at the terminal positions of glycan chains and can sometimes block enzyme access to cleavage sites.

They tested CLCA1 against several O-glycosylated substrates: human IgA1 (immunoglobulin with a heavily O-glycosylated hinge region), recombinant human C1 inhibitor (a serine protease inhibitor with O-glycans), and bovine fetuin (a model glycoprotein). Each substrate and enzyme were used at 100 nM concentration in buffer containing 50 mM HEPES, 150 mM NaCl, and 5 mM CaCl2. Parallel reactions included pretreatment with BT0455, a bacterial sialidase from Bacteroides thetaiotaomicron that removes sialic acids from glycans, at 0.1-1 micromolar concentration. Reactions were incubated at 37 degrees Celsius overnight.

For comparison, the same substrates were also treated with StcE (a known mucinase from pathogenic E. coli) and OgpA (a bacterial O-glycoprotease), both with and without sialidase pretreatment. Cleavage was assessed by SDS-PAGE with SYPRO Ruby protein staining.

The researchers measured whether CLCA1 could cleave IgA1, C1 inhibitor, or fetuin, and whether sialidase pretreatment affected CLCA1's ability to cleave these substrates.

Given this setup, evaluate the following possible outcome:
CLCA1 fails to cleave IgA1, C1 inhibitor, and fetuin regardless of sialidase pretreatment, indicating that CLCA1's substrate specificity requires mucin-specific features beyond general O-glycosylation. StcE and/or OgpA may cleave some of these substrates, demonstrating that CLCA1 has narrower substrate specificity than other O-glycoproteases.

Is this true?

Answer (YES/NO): YES